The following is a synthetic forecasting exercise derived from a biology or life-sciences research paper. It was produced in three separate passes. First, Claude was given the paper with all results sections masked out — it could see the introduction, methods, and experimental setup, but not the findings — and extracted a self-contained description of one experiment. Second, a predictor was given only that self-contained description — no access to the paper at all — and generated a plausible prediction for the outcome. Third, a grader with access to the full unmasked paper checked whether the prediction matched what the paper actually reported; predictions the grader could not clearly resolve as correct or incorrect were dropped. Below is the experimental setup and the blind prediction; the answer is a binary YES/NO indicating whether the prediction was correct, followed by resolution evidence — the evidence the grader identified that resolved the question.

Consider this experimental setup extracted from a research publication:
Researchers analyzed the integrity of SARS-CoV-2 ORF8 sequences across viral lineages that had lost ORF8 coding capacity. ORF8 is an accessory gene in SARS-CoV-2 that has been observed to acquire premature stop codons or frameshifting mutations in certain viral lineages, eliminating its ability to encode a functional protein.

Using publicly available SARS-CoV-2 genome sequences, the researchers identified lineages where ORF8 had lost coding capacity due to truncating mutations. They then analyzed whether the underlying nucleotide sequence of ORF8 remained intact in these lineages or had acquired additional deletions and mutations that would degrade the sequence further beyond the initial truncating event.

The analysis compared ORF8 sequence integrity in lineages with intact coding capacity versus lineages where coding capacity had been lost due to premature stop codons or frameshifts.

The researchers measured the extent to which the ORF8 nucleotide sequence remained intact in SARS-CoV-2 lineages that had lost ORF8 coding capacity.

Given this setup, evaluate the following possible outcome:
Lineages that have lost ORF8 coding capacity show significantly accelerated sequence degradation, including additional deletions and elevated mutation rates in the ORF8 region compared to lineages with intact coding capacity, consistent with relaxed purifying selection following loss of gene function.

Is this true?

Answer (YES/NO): NO